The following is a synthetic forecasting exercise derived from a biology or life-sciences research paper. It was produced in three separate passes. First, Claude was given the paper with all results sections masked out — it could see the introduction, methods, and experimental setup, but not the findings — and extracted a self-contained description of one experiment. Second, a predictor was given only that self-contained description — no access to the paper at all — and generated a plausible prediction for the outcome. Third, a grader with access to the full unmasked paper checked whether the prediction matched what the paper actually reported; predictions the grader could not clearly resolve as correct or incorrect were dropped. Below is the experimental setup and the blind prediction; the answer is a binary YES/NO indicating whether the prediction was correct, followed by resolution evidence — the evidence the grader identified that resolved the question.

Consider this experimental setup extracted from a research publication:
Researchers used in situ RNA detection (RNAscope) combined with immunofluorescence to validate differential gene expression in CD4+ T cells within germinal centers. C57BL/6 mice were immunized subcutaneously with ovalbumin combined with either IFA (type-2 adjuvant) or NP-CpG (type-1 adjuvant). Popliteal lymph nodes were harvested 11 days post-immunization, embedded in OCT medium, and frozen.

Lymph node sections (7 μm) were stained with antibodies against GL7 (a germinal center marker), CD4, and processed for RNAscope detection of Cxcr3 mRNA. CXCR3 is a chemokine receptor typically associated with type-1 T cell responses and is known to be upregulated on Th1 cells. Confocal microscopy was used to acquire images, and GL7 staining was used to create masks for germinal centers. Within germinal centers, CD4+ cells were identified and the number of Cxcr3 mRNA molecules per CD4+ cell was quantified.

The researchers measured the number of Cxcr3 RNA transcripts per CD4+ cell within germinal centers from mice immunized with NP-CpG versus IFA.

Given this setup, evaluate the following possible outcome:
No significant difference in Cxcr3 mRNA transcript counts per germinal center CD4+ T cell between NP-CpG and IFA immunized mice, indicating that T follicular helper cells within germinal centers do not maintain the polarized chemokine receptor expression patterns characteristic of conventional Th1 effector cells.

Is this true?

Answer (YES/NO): NO